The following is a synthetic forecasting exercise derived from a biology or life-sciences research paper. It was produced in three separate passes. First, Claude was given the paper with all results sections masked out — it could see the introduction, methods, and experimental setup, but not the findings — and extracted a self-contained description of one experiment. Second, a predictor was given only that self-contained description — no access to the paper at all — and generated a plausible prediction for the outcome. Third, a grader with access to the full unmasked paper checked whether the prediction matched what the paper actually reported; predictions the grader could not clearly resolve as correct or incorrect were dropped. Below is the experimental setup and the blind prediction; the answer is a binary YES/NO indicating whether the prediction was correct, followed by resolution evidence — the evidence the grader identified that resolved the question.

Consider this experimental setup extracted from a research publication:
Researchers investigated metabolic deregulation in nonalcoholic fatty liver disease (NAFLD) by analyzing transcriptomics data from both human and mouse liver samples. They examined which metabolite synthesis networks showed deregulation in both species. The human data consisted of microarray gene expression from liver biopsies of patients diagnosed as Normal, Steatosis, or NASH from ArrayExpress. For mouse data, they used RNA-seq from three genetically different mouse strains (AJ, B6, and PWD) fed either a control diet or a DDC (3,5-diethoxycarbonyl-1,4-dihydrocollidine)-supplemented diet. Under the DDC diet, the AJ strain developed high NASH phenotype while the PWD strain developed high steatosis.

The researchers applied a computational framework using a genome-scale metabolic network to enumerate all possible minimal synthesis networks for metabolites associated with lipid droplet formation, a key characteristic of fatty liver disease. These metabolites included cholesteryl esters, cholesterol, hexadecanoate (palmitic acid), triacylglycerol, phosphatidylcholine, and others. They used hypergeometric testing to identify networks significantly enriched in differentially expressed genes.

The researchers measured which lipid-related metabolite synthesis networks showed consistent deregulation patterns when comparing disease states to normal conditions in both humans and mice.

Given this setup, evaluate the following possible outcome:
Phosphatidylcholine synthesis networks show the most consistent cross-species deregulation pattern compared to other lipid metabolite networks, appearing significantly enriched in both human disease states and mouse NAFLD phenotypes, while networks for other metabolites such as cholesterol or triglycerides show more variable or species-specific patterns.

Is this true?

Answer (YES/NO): NO